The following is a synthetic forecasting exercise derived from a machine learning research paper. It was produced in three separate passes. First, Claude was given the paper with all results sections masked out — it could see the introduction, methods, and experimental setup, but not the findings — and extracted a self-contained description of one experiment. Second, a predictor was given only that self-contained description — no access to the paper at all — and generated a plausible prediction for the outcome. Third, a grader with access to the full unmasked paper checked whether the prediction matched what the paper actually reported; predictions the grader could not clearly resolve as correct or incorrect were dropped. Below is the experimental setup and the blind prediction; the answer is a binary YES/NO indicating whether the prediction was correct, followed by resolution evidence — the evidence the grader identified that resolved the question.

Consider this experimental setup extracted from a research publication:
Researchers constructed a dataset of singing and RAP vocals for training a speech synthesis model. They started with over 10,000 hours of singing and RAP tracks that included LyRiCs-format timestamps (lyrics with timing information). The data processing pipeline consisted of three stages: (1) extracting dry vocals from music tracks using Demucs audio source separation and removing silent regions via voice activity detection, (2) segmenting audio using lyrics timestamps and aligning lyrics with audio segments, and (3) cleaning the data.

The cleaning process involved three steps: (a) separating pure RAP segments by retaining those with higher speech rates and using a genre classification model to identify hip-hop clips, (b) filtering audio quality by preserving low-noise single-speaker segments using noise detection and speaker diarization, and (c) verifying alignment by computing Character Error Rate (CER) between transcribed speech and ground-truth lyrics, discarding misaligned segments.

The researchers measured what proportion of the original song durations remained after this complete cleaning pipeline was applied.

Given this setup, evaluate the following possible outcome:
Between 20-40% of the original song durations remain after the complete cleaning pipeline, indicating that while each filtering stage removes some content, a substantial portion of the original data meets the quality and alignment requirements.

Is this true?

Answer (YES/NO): NO